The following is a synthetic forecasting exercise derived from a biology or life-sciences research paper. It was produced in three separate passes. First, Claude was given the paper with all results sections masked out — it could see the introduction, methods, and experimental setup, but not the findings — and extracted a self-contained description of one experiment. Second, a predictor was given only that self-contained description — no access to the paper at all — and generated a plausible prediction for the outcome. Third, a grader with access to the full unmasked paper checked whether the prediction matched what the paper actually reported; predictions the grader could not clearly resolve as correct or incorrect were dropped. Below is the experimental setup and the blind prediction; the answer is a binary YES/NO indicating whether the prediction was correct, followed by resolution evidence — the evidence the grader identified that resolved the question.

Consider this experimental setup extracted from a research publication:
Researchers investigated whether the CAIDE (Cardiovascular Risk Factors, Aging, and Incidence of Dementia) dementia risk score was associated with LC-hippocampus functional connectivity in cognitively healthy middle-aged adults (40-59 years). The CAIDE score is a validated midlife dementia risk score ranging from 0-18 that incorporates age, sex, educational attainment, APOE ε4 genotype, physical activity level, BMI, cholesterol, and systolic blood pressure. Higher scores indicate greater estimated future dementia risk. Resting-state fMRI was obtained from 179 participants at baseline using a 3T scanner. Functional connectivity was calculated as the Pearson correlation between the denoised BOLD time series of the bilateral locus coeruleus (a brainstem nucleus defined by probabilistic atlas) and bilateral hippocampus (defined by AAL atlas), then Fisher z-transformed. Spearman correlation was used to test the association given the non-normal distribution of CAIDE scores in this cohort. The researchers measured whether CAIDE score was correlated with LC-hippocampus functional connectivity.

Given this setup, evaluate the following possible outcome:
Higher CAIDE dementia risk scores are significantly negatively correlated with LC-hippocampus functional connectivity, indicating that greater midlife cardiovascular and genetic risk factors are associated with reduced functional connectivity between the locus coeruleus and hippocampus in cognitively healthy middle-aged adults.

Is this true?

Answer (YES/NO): NO